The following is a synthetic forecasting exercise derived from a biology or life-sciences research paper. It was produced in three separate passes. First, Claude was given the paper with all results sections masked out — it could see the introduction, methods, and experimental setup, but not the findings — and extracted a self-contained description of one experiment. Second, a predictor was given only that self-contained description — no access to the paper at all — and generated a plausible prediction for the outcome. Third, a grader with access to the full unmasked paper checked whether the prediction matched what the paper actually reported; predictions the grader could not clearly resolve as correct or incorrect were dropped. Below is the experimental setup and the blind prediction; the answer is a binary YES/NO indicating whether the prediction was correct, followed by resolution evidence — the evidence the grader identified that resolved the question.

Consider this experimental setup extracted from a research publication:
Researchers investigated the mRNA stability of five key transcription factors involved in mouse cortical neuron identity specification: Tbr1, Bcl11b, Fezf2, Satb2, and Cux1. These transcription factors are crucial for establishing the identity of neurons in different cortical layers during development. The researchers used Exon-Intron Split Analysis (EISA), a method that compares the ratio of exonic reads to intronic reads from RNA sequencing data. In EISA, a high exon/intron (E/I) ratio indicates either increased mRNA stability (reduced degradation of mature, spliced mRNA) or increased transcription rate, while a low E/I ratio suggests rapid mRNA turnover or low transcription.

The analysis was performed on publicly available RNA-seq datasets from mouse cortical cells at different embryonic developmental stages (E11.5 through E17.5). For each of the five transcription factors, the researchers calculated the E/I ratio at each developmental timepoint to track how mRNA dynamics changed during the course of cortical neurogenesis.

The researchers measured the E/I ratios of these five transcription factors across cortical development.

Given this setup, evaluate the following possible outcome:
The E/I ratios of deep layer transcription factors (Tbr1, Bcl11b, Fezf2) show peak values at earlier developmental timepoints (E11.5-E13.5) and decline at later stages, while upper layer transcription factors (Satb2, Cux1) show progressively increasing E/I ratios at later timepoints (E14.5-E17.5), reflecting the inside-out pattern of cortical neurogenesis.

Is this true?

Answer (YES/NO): NO